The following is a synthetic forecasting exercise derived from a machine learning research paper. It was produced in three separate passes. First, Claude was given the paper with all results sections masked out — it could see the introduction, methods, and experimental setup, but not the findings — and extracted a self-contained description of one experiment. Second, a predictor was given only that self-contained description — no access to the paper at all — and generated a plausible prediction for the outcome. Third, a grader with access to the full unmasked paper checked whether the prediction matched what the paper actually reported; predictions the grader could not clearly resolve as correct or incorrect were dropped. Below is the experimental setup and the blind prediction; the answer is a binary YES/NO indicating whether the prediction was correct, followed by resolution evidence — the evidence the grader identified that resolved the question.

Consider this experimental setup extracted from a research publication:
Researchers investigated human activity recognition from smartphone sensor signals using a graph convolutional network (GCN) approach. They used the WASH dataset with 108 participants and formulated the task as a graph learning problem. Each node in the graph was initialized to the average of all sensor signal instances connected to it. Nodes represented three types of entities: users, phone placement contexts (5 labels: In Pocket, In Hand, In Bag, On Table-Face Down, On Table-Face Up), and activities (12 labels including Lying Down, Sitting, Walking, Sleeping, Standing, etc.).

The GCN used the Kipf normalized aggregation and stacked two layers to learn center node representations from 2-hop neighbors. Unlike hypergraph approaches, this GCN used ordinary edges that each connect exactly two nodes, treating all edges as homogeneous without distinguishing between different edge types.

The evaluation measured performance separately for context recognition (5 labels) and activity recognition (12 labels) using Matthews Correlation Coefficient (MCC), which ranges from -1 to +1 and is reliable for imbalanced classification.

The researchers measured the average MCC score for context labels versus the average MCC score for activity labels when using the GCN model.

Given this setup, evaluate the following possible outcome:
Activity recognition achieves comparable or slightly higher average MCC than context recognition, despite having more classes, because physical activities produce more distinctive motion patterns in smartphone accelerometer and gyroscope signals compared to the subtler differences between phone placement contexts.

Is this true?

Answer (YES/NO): NO